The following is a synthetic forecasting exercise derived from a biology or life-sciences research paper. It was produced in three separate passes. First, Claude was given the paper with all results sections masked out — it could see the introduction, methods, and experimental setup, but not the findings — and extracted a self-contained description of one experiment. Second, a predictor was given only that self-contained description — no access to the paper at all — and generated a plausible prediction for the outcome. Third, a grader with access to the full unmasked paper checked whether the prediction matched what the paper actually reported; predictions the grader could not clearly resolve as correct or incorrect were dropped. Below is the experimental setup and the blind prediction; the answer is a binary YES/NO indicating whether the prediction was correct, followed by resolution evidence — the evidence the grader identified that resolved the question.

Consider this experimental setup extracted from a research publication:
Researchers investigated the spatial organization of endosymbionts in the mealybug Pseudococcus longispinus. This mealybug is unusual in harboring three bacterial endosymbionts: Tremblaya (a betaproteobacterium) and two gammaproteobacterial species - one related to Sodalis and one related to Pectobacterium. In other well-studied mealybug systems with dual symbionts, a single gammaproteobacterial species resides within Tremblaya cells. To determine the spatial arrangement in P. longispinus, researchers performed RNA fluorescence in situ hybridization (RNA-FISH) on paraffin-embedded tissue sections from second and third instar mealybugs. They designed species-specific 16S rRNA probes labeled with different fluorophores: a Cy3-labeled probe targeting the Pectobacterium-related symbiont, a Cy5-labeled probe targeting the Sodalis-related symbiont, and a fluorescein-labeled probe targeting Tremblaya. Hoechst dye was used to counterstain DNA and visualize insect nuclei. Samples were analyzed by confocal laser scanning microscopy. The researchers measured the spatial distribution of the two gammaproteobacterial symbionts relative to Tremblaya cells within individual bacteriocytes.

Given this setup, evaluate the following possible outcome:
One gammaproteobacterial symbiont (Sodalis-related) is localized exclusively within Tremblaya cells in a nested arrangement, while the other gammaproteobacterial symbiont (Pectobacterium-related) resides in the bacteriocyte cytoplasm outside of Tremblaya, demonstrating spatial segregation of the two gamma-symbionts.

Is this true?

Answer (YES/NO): NO